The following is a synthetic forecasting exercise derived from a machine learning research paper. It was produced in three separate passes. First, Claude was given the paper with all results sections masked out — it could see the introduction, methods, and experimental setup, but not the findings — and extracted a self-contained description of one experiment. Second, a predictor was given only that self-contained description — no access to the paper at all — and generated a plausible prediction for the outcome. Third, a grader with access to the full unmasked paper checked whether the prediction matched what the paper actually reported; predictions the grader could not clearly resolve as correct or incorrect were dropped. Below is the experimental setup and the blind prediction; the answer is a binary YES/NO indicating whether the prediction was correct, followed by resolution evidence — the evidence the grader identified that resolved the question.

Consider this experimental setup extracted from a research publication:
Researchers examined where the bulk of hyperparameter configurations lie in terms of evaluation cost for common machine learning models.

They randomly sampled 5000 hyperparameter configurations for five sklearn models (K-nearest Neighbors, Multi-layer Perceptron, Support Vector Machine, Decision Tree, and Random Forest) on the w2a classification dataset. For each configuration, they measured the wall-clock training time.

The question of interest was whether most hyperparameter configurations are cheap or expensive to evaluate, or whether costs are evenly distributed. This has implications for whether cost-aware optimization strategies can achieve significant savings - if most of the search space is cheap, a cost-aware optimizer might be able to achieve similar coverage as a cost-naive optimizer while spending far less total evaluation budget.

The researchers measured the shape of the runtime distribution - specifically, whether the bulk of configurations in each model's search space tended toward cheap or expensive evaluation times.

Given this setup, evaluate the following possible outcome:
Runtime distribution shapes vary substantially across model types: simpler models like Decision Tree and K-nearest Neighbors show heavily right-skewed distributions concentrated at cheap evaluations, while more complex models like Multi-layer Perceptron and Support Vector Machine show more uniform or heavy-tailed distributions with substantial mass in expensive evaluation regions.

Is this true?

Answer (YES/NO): NO